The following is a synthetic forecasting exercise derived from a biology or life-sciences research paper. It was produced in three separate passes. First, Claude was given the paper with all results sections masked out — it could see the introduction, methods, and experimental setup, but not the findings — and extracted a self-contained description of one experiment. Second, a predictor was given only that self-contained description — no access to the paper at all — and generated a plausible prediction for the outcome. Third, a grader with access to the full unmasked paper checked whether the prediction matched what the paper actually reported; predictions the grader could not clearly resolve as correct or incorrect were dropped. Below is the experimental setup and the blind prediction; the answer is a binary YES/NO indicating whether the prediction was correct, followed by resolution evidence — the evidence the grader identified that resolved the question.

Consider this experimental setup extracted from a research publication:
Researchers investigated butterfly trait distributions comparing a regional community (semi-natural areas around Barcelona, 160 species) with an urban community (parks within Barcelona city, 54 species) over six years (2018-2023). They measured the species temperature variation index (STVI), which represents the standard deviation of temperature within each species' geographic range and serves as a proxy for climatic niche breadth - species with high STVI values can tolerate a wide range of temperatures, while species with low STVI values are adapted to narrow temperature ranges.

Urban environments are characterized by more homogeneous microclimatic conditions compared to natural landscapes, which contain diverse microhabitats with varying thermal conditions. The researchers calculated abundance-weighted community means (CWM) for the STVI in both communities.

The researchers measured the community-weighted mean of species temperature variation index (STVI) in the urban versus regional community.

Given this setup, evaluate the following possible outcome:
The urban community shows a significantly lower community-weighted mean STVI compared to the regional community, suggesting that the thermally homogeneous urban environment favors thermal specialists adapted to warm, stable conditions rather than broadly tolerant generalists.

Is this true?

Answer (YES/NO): NO